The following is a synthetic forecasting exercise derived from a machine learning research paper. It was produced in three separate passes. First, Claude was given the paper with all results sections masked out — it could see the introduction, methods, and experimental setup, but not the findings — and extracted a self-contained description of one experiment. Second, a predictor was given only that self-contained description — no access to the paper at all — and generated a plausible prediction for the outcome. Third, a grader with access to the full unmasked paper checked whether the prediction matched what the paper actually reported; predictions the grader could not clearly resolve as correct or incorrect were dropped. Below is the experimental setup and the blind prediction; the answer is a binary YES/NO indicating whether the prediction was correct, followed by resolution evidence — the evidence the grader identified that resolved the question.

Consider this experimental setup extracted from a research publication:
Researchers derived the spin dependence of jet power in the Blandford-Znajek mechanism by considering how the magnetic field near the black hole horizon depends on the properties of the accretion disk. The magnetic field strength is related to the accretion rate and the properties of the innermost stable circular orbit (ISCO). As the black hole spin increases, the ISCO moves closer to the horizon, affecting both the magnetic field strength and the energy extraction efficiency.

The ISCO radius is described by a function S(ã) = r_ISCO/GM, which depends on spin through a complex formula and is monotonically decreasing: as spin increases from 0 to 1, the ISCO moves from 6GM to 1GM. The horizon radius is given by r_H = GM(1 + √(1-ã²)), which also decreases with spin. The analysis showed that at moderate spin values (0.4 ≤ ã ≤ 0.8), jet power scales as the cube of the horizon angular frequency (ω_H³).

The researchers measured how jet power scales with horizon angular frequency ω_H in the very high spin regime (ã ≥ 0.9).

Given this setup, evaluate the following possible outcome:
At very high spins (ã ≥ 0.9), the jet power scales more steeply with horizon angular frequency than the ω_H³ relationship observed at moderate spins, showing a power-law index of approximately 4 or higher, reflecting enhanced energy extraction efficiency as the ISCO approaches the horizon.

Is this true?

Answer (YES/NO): YES